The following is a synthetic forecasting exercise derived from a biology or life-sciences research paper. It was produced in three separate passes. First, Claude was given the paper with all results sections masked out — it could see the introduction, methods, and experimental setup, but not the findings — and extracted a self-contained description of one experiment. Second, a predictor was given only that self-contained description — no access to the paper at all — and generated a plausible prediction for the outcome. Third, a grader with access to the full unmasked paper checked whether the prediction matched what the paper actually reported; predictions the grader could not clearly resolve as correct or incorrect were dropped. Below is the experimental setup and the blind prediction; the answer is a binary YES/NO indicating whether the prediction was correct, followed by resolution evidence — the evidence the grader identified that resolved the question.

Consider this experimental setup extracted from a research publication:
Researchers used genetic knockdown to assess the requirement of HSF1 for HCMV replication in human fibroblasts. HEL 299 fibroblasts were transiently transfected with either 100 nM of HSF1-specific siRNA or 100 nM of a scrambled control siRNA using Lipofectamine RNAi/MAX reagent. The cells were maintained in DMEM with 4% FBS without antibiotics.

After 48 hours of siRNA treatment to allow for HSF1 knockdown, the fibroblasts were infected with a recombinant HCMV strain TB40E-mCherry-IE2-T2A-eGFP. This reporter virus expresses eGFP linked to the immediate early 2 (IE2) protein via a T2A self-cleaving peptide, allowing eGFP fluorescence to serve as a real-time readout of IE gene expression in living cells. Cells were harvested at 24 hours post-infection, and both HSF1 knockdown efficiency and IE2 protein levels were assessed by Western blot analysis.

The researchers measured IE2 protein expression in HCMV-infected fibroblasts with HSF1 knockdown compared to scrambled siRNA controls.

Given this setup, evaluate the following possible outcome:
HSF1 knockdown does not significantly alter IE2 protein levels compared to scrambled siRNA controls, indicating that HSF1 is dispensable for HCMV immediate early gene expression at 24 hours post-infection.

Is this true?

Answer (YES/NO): NO